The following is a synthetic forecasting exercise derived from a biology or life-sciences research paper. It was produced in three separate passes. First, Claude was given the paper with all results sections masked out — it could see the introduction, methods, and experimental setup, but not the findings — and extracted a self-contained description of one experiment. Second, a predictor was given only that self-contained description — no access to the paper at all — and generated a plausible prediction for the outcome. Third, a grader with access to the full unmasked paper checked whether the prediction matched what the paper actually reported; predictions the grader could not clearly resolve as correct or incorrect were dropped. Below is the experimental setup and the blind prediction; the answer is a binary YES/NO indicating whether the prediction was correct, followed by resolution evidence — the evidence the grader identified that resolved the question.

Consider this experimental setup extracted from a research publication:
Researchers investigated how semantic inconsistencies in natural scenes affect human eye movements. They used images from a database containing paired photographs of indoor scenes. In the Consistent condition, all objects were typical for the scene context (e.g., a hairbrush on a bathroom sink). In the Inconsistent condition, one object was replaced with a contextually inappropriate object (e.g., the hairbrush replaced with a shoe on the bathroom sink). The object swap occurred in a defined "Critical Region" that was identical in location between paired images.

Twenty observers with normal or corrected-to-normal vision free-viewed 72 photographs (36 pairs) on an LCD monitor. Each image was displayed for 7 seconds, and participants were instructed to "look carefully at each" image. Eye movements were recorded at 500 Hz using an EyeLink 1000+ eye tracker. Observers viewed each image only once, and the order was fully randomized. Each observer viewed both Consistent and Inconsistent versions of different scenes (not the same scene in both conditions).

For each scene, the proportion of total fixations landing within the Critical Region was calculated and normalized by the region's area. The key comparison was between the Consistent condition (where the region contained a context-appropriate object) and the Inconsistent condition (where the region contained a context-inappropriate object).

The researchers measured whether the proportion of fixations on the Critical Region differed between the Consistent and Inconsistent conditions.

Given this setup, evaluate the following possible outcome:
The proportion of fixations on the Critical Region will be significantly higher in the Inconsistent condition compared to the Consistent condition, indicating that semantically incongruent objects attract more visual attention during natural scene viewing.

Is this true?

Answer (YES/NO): YES